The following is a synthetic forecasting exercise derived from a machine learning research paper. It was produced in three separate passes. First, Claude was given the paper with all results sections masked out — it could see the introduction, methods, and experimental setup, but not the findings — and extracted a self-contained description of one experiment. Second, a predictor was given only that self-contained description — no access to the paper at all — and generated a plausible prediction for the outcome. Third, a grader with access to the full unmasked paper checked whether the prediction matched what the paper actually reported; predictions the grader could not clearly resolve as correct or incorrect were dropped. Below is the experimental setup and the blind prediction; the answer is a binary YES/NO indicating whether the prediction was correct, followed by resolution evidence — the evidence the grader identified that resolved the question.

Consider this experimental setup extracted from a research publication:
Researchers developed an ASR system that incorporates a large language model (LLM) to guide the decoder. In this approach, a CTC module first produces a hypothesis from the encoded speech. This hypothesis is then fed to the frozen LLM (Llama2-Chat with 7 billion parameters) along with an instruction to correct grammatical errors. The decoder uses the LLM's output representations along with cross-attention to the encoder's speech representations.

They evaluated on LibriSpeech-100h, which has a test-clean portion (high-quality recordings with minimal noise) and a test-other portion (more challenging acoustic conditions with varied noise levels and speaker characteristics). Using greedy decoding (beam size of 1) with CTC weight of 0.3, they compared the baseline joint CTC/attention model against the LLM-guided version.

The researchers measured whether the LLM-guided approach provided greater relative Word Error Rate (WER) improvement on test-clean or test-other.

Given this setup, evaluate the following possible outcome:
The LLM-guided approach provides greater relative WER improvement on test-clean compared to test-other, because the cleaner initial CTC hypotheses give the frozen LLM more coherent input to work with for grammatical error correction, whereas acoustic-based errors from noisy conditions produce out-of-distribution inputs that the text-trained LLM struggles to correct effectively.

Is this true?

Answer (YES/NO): YES